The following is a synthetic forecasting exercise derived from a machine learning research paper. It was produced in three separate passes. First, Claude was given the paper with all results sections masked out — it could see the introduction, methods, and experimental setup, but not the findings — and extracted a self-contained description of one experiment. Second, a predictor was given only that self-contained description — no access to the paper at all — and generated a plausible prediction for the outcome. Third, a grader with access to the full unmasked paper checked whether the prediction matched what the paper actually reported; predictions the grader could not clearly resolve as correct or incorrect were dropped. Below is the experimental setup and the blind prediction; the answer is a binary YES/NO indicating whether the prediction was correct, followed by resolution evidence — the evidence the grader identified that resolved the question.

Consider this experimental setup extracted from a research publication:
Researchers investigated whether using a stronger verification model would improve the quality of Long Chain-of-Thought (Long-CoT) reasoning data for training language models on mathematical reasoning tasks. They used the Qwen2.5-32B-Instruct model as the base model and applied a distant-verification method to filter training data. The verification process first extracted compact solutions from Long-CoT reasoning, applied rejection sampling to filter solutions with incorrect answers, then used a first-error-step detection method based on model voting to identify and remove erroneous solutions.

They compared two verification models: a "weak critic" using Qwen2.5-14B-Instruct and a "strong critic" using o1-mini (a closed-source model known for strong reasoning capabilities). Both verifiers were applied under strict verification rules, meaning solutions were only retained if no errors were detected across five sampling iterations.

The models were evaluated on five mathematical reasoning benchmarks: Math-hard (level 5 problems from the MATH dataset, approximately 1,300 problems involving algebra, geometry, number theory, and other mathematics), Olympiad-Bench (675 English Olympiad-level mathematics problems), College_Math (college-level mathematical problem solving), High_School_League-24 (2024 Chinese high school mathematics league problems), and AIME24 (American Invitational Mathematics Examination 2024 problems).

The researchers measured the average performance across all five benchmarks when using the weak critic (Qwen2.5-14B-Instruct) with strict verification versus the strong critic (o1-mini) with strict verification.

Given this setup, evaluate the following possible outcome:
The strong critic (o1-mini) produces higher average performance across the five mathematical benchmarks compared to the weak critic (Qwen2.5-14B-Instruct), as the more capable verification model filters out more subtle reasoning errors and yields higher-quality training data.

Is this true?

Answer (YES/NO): NO